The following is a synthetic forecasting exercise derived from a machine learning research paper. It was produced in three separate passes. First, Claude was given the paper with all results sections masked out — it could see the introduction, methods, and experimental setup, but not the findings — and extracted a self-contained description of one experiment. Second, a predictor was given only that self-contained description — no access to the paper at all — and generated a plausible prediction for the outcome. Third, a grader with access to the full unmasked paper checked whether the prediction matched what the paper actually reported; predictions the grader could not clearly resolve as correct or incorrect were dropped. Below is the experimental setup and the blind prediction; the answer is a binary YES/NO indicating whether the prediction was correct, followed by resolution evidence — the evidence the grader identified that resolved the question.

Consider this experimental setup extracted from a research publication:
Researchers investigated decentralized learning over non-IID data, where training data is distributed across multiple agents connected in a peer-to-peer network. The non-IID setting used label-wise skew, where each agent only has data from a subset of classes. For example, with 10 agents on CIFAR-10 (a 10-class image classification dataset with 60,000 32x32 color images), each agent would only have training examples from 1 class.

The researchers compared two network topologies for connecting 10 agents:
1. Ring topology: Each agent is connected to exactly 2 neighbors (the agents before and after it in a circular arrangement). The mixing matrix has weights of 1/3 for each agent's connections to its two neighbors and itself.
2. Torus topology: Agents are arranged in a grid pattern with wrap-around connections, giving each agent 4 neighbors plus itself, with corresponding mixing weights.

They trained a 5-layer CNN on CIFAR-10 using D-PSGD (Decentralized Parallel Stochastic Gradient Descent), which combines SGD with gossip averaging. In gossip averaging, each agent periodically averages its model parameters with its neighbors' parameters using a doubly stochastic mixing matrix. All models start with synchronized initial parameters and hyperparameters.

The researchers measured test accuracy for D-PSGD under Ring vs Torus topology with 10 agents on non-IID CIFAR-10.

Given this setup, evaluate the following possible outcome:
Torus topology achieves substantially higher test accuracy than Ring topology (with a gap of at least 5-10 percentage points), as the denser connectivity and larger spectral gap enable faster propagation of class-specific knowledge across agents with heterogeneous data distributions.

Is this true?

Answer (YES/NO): YES